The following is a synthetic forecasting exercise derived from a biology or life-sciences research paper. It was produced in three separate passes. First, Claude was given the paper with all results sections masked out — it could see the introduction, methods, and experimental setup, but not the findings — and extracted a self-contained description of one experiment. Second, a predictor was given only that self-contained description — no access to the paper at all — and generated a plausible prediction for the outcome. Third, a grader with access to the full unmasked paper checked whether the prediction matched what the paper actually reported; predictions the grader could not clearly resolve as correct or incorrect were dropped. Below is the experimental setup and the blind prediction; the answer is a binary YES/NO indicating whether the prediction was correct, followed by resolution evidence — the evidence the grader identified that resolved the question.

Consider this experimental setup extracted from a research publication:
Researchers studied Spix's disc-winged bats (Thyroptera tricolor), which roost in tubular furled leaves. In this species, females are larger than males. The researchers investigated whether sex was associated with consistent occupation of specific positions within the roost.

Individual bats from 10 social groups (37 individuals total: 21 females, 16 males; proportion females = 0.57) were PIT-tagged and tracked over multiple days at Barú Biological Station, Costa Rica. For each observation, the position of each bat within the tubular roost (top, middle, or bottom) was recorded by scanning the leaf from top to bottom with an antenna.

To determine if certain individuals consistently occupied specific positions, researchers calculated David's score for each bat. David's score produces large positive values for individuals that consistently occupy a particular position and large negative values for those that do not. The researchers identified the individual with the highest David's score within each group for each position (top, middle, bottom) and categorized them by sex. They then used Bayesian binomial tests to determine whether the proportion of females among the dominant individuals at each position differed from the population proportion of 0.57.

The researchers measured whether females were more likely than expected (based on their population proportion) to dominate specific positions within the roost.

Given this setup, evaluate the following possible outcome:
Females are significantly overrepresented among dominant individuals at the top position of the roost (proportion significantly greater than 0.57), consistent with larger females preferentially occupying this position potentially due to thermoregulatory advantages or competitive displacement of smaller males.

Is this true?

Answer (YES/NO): NO